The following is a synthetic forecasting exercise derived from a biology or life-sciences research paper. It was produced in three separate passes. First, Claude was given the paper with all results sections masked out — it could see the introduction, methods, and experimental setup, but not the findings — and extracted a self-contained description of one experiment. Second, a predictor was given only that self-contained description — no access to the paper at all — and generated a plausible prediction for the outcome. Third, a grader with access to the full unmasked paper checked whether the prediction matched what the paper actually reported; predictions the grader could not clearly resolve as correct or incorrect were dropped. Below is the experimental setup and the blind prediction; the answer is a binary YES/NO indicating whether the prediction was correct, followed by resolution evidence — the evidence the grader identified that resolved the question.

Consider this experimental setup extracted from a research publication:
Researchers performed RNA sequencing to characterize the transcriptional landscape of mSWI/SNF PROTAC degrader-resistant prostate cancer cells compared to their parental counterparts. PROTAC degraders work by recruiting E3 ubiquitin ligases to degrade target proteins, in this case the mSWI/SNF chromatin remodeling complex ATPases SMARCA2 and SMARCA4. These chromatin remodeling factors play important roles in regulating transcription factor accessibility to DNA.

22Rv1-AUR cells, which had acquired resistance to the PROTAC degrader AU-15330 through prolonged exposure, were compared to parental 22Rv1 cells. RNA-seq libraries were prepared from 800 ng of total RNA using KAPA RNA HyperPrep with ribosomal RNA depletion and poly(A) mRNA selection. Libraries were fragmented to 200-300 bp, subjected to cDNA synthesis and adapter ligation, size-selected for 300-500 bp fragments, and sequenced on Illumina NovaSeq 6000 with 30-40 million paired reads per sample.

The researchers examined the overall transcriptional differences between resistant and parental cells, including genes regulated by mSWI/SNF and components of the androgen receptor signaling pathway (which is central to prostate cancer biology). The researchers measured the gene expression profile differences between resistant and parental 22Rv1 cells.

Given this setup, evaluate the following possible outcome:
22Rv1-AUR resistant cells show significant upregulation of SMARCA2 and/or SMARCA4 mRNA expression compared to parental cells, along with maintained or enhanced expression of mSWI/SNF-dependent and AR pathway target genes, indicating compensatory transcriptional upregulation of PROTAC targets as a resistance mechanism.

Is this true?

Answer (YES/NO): NO